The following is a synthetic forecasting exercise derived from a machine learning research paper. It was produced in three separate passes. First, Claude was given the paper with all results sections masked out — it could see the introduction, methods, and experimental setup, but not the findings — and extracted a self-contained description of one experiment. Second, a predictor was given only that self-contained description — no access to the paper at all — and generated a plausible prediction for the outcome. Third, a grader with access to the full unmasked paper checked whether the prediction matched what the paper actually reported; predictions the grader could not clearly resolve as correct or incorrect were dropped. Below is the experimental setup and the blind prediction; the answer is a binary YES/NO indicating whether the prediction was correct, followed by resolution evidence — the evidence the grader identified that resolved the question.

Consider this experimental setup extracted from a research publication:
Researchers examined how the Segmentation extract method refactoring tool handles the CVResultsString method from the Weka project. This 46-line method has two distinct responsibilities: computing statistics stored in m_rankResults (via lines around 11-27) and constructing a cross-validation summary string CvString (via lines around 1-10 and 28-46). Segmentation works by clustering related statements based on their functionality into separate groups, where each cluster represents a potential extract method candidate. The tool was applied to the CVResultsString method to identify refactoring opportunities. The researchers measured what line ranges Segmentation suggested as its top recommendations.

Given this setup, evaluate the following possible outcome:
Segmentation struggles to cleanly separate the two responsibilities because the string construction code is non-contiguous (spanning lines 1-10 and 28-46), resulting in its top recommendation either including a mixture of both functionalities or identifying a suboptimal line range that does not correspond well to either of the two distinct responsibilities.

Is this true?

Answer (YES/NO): YES